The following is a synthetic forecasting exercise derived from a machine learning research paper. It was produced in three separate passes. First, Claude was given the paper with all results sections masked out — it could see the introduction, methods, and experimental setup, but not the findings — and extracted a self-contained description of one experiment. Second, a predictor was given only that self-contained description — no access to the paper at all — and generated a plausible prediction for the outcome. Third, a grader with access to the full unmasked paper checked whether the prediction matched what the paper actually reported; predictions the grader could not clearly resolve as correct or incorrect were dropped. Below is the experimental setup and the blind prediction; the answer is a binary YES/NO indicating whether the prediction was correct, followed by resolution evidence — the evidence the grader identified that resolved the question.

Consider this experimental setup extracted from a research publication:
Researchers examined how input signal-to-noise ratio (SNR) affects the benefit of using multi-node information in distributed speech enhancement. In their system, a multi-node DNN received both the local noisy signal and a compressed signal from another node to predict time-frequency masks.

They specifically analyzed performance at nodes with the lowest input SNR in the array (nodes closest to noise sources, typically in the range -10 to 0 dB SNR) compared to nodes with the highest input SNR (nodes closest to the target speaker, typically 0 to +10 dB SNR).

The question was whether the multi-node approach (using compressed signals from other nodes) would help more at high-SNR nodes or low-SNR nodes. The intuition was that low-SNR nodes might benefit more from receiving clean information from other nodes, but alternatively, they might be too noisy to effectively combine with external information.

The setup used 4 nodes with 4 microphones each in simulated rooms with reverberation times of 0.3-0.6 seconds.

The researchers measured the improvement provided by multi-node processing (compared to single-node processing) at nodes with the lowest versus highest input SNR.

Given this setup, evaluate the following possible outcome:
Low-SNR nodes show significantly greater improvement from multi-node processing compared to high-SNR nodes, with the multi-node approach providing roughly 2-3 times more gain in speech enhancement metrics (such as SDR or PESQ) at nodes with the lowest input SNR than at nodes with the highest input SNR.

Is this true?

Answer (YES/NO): YES